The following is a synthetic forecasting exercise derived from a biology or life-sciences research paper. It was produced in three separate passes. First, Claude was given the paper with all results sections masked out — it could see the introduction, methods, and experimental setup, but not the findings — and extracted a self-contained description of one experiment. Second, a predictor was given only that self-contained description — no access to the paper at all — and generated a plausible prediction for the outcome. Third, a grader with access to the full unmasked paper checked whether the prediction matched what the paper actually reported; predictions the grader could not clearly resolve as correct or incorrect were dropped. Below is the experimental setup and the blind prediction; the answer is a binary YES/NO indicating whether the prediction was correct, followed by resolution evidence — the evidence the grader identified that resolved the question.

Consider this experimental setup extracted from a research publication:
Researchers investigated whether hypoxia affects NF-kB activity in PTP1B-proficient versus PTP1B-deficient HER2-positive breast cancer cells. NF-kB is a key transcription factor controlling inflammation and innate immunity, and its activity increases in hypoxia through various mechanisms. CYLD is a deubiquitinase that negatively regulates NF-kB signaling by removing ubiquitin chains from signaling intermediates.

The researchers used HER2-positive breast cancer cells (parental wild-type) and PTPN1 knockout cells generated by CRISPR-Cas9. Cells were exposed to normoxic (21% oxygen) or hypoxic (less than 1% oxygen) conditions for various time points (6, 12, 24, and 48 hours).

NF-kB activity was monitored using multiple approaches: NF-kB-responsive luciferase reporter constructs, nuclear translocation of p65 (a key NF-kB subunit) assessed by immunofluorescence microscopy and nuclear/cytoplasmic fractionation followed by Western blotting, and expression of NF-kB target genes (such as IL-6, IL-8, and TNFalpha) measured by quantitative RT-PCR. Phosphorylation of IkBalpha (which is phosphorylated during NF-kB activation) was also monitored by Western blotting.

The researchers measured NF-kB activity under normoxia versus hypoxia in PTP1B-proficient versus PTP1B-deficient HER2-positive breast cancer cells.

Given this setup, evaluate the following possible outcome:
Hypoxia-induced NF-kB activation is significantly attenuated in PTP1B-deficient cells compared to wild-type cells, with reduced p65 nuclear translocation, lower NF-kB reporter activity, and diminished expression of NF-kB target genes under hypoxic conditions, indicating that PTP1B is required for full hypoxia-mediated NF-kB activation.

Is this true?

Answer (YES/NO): NO